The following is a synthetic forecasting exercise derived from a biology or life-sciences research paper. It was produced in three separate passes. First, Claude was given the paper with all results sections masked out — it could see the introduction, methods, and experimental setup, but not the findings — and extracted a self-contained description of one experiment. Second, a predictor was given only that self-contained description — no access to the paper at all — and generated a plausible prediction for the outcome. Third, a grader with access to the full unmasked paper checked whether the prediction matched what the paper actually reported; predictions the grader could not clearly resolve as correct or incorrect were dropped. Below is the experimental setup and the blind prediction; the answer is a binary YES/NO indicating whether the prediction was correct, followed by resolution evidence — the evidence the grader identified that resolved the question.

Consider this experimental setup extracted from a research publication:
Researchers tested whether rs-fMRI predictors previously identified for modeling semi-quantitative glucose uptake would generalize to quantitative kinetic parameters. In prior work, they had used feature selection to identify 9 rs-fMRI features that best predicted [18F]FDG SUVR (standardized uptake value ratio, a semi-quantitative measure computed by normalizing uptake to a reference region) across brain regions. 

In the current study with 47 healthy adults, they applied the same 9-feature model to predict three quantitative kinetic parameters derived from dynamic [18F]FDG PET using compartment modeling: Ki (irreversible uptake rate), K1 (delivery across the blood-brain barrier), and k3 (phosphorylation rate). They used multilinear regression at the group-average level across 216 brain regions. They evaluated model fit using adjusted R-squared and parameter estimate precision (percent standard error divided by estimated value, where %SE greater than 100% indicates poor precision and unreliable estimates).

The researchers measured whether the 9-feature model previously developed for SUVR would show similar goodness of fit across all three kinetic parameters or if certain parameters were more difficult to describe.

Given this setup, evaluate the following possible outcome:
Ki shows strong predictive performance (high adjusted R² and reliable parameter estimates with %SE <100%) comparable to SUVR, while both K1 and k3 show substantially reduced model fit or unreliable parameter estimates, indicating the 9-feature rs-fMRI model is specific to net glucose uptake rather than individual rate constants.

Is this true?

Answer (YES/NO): NO